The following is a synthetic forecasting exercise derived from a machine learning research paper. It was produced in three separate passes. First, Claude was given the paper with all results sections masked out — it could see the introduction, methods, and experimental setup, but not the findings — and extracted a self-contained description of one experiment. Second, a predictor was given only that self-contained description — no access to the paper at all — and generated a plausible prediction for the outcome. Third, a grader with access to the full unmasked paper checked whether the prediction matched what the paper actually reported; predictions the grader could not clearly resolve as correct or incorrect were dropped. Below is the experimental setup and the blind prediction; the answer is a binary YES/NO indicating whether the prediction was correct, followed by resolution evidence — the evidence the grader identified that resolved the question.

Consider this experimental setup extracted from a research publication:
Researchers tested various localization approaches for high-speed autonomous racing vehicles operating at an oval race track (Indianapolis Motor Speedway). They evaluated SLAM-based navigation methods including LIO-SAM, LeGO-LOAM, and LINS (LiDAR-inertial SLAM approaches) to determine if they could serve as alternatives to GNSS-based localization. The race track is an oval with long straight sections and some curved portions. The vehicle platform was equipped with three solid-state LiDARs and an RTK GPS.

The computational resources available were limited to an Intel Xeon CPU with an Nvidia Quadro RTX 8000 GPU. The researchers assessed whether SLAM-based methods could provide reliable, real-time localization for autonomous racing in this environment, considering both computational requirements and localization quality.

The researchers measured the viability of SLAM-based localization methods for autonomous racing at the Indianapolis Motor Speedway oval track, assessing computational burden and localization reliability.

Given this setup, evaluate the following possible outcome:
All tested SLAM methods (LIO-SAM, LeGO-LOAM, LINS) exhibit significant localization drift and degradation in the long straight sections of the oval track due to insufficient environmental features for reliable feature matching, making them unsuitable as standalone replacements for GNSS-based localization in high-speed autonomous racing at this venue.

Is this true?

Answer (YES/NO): YES